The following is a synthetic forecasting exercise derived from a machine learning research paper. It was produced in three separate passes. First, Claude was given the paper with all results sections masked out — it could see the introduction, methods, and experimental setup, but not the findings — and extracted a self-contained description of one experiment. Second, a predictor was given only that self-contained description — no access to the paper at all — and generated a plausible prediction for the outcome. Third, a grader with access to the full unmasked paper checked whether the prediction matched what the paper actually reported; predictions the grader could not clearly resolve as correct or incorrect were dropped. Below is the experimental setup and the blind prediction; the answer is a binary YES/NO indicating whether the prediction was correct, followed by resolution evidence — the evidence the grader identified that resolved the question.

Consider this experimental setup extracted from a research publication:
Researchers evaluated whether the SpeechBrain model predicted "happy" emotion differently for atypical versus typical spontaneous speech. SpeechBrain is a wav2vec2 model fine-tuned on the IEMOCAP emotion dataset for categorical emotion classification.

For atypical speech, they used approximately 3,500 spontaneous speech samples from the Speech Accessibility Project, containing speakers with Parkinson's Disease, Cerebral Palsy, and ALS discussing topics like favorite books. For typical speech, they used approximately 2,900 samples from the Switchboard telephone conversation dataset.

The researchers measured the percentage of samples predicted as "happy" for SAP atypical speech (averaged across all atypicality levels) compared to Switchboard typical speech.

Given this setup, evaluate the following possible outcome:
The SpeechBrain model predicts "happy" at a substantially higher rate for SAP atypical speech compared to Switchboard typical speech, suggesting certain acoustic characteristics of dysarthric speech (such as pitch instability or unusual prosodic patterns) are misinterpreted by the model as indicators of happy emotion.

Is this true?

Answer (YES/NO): YES